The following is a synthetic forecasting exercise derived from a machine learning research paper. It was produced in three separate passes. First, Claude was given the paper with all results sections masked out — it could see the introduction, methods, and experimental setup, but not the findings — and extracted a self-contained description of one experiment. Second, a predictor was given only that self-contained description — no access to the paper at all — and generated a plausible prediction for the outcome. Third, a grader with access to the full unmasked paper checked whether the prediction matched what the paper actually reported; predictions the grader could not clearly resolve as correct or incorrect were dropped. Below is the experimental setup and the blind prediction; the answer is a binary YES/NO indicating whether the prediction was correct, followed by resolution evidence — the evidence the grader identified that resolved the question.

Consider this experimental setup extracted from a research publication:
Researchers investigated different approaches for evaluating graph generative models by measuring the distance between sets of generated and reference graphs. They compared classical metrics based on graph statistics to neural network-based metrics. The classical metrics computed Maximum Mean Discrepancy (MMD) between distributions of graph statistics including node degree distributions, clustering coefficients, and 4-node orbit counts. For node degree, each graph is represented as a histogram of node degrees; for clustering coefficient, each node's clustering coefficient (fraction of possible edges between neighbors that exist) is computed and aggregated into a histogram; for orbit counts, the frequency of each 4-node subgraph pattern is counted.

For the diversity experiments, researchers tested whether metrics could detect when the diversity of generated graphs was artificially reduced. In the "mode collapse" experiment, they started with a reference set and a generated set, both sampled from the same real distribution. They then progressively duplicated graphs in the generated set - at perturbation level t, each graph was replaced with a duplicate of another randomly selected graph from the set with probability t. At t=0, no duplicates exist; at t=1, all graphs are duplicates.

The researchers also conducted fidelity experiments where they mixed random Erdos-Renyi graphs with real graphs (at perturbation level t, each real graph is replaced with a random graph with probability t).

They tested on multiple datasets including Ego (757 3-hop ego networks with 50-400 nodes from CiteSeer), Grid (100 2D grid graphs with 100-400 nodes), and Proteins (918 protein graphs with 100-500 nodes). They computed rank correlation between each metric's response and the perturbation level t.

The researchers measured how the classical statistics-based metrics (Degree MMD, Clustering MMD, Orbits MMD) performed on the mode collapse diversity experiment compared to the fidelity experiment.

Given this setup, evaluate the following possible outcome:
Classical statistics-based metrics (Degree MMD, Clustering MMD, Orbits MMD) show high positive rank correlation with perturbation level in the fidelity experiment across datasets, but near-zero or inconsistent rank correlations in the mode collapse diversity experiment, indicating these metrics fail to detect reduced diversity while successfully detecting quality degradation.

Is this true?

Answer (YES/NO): NO